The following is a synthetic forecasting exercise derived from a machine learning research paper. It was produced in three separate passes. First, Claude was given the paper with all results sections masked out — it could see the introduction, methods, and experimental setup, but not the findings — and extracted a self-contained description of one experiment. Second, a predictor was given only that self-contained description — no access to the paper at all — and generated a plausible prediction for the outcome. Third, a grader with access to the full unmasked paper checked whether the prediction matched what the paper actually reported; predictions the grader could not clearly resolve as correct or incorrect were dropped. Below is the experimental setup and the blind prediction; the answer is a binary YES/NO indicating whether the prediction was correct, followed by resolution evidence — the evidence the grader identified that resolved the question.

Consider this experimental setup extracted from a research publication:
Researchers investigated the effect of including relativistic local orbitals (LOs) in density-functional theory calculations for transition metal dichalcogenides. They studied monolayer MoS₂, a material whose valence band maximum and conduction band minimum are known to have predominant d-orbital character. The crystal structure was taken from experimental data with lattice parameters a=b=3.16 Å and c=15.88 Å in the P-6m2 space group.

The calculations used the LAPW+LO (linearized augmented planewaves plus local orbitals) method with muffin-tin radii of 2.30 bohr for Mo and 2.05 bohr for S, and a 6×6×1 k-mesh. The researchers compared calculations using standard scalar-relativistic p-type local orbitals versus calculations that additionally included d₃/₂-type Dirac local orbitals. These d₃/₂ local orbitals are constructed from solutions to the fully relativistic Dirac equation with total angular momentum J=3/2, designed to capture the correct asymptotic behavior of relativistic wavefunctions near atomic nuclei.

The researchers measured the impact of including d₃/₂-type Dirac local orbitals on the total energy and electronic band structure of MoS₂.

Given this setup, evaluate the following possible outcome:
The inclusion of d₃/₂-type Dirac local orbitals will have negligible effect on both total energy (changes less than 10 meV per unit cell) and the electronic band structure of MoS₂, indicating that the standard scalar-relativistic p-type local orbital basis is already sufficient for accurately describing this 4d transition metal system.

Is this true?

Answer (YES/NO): YES